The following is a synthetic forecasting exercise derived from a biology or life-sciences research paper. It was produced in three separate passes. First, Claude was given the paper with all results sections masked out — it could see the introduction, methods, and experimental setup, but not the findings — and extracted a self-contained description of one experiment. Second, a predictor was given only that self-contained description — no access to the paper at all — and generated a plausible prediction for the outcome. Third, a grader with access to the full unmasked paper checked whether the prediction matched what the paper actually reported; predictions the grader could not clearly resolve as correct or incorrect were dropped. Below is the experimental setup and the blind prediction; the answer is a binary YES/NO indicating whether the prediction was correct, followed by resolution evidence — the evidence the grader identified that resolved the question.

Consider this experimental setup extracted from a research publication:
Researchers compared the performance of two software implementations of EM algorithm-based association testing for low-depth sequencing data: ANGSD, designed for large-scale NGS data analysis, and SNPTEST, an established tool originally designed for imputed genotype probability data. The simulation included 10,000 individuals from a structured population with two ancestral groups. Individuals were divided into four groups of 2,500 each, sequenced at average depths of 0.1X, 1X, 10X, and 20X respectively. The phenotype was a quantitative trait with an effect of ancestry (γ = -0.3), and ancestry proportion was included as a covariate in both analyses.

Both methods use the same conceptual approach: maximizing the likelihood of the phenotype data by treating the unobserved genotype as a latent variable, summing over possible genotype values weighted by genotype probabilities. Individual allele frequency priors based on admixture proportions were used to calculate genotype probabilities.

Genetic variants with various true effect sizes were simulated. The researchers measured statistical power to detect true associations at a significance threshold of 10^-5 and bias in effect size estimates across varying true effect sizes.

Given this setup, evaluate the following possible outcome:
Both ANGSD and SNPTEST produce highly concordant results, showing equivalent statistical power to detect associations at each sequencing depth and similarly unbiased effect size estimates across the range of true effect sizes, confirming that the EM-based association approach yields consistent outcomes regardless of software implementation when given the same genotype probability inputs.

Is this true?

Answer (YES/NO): NO